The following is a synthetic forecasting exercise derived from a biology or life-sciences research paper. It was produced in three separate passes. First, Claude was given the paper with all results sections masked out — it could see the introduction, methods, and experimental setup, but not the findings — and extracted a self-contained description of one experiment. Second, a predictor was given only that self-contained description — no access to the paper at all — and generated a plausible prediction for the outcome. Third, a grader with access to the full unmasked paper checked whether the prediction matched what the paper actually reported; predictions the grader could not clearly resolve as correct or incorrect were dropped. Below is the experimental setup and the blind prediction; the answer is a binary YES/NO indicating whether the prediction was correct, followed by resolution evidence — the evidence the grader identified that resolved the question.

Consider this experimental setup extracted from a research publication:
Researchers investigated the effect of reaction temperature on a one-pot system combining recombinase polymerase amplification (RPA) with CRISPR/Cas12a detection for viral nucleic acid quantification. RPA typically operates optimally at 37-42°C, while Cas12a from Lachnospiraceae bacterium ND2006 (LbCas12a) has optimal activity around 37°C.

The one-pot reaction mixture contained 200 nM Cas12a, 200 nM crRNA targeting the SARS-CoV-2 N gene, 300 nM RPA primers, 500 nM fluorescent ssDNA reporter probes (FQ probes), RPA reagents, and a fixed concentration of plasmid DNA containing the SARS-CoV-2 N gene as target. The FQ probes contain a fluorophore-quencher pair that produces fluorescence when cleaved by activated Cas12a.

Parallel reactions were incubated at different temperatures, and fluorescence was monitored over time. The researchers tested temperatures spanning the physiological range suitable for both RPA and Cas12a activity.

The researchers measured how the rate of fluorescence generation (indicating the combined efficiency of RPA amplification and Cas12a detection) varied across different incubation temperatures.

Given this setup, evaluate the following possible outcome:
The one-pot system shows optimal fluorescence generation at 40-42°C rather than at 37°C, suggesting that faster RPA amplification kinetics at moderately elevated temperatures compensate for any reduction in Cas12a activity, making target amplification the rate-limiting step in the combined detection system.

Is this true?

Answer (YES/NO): YES